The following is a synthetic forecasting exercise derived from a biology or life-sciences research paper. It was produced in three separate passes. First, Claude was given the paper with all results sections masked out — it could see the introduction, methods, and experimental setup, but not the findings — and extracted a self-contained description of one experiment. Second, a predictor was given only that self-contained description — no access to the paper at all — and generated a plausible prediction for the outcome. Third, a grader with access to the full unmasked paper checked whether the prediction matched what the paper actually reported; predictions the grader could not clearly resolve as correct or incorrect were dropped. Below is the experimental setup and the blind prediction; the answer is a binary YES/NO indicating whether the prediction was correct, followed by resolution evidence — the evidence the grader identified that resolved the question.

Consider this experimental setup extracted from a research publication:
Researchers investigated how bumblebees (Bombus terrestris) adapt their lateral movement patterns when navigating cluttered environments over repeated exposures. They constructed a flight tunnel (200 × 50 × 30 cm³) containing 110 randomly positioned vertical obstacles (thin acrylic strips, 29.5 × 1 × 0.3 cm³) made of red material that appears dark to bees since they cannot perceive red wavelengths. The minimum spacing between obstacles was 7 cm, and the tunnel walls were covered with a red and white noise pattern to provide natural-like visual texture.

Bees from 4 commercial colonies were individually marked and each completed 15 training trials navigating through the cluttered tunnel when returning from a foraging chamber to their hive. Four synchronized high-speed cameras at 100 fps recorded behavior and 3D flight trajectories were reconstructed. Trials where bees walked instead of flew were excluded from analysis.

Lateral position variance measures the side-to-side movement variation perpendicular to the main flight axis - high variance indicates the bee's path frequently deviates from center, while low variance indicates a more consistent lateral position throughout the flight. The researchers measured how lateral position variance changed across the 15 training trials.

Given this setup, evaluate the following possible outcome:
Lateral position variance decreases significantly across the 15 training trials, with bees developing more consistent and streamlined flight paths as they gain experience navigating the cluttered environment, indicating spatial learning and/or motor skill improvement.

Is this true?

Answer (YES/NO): YES